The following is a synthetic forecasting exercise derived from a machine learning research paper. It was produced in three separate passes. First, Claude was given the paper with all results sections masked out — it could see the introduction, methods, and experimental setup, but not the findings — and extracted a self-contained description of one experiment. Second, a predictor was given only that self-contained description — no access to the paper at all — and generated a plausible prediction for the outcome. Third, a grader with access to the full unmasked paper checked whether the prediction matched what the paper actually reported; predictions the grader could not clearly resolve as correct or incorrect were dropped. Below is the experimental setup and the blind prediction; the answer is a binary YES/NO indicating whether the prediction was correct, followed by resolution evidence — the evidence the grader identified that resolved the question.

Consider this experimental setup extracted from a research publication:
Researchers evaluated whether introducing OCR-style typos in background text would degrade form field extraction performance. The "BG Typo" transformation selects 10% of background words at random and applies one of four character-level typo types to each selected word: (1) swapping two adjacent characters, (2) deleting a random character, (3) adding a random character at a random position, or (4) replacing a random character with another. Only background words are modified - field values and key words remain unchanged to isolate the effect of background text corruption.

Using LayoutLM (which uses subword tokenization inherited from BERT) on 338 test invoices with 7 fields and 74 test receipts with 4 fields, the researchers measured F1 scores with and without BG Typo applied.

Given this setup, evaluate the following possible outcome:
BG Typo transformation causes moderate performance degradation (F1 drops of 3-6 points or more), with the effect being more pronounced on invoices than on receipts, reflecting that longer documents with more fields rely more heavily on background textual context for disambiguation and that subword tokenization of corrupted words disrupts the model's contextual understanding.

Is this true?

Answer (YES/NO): NO